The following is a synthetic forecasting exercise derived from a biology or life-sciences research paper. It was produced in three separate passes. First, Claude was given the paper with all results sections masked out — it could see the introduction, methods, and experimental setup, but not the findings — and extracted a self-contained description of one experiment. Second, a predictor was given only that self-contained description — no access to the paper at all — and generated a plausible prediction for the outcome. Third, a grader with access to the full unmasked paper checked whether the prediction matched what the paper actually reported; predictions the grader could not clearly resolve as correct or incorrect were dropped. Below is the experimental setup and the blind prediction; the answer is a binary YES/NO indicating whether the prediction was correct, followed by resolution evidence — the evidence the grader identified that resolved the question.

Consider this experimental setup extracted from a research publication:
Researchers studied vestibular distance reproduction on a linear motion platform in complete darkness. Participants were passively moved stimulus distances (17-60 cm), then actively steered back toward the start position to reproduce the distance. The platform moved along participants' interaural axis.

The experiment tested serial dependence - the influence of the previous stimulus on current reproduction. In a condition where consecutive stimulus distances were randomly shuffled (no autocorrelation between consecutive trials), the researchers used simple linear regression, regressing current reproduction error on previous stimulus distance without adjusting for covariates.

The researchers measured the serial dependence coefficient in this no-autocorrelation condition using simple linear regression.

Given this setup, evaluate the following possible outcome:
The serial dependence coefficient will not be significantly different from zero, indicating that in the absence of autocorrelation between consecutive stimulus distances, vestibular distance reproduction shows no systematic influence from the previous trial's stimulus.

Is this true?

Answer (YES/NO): NO